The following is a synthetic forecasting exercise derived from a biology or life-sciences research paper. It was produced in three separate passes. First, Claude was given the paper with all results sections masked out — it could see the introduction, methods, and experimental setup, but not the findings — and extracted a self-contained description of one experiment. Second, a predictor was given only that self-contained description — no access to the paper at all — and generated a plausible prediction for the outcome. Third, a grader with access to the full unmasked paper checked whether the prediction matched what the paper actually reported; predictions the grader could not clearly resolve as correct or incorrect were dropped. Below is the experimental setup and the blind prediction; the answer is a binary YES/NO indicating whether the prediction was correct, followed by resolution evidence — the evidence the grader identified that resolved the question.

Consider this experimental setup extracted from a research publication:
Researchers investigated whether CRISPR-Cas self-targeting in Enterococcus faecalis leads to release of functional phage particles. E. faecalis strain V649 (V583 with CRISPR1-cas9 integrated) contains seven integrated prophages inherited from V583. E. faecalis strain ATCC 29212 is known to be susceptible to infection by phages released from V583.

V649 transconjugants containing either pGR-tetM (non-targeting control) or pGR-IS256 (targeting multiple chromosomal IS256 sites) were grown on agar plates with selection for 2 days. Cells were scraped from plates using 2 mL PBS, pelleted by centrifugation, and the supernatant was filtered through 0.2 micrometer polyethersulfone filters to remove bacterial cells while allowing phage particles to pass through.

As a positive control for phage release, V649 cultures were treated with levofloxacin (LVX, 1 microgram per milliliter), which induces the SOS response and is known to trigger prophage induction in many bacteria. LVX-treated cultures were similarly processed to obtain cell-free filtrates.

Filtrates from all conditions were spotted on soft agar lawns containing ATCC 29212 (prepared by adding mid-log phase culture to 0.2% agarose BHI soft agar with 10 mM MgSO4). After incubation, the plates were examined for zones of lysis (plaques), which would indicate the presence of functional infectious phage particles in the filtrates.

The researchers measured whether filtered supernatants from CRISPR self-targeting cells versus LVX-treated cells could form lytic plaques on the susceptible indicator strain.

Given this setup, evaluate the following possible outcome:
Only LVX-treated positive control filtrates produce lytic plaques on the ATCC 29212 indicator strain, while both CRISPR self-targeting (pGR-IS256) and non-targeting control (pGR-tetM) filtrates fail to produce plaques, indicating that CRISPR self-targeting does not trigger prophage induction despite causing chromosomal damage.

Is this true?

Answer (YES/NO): NO